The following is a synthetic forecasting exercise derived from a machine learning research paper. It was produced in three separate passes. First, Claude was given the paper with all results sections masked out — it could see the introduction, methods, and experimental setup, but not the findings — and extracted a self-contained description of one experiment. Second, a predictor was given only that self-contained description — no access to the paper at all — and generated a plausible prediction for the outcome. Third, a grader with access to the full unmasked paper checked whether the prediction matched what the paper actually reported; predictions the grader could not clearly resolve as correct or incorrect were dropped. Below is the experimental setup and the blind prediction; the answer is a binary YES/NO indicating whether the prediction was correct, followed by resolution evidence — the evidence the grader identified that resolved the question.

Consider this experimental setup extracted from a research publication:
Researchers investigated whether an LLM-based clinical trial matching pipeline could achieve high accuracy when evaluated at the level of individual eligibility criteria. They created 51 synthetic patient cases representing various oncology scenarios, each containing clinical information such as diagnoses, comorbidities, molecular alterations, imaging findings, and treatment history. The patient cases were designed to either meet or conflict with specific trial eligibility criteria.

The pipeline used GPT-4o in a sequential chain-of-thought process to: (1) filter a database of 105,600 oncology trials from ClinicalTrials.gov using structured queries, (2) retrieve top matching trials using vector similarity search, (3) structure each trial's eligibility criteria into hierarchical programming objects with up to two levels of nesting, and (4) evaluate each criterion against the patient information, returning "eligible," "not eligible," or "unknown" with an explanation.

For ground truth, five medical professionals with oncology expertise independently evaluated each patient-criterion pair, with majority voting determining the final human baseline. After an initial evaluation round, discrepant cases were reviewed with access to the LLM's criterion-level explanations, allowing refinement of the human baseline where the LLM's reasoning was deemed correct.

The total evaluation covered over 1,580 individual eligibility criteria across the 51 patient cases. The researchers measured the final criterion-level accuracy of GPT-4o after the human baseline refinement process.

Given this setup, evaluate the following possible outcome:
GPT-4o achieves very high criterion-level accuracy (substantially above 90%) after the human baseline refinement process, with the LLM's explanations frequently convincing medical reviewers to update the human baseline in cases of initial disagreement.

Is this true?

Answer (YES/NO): YES